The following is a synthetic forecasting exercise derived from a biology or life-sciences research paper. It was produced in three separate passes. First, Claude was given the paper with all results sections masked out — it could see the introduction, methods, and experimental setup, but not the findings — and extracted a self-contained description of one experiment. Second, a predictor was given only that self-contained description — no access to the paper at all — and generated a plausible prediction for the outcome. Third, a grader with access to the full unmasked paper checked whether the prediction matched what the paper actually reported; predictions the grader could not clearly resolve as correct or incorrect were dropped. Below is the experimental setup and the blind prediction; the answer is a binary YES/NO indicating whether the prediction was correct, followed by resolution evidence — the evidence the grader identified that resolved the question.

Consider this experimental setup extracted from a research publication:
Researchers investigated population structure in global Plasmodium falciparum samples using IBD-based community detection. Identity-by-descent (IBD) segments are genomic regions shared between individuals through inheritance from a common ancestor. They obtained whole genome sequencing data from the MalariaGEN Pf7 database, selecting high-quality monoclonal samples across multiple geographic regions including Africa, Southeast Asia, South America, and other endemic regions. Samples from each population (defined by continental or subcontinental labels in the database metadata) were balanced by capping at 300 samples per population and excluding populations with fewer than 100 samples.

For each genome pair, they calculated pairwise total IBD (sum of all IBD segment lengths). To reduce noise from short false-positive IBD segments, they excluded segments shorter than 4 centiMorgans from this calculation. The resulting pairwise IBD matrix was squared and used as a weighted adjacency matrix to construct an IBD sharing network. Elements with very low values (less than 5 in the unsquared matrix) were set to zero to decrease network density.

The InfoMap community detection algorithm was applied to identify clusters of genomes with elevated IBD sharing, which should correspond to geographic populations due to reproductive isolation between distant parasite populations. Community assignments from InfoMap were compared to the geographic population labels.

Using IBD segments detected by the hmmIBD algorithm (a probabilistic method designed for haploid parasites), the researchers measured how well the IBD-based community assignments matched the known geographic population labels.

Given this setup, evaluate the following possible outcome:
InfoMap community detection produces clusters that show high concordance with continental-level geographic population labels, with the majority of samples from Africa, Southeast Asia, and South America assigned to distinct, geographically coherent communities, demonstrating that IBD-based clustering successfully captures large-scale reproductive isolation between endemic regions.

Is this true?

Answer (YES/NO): YES